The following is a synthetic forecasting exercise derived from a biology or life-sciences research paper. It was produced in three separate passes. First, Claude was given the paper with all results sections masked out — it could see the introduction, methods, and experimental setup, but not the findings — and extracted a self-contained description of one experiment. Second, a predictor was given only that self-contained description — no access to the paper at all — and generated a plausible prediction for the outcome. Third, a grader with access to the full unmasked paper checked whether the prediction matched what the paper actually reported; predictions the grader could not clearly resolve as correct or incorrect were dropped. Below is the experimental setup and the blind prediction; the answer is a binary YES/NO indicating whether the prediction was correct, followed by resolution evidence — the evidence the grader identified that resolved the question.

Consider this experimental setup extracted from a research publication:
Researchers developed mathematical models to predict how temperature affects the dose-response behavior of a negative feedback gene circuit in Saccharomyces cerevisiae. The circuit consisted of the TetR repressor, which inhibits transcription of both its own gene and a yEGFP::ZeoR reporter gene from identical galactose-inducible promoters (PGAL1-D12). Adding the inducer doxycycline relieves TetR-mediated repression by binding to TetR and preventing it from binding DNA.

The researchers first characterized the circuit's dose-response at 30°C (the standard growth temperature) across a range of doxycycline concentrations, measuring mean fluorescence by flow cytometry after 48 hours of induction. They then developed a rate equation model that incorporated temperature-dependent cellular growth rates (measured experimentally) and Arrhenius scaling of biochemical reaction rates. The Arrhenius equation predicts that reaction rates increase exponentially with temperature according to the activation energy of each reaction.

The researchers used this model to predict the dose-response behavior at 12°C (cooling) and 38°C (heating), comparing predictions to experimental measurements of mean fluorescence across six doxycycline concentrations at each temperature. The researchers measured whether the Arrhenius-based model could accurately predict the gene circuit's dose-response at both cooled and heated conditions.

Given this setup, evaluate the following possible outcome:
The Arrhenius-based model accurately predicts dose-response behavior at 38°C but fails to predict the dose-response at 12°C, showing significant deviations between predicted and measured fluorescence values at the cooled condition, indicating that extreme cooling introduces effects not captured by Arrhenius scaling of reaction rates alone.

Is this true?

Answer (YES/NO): NO